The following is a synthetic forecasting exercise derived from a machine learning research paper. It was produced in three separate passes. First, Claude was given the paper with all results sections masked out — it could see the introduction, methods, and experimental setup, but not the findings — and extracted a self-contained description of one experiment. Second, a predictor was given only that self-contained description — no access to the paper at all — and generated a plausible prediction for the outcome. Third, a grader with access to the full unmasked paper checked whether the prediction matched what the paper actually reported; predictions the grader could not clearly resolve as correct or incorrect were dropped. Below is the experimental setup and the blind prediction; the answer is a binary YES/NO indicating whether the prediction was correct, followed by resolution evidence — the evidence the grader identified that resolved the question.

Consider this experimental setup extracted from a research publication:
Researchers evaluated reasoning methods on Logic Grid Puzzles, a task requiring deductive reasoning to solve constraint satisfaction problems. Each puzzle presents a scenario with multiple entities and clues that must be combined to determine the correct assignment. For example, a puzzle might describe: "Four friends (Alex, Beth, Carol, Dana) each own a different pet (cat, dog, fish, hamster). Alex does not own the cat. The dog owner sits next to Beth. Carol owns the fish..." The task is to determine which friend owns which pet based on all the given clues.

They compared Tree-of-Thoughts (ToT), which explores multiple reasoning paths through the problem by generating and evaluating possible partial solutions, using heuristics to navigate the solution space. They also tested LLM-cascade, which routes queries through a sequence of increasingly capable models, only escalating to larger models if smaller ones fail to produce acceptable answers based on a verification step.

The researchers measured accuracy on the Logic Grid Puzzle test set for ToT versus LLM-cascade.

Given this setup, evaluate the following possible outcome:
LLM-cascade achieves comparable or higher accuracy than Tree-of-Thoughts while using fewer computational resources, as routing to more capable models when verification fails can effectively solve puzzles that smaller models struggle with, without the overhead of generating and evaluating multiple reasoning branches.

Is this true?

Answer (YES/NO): NO